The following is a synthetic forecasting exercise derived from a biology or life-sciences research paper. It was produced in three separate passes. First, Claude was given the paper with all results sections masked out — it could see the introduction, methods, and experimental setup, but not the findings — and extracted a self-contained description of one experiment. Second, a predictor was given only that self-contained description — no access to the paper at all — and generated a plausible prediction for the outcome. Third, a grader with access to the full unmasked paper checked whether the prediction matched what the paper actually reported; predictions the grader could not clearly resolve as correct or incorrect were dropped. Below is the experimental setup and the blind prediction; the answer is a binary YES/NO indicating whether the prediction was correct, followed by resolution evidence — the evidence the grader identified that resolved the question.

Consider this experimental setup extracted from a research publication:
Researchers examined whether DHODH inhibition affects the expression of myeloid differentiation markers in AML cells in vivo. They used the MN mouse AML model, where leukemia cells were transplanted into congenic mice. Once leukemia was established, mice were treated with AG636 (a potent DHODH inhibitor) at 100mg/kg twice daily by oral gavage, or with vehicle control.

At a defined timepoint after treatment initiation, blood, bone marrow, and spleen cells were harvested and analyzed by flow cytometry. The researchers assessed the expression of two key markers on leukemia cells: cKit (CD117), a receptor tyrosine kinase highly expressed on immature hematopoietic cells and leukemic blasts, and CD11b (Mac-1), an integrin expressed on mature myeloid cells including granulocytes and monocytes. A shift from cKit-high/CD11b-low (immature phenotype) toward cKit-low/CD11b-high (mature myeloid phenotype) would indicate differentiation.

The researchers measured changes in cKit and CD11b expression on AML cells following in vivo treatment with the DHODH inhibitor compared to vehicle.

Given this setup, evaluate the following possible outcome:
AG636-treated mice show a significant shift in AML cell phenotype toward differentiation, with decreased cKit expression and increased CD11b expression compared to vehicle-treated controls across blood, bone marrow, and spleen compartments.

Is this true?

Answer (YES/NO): NO